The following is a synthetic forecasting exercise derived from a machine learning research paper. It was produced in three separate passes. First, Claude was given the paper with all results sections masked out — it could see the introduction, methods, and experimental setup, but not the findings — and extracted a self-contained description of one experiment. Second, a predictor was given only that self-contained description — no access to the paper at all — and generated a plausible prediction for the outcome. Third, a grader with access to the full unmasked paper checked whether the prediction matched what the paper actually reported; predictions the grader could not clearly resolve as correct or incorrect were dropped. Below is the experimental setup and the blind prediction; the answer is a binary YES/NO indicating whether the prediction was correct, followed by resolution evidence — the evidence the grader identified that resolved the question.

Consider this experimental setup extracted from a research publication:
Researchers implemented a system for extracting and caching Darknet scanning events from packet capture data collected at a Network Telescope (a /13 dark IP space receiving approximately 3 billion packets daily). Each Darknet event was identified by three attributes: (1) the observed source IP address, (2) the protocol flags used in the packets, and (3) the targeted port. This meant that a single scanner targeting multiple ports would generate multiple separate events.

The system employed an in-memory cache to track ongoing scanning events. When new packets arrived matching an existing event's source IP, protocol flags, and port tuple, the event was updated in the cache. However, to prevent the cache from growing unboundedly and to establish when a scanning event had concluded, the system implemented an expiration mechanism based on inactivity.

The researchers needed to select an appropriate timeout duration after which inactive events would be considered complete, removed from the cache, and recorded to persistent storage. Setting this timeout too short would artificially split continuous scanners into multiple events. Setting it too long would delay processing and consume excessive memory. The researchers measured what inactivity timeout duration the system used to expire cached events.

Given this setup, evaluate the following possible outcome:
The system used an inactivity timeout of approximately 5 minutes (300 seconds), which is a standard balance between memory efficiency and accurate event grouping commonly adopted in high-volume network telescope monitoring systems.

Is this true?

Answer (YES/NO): NO